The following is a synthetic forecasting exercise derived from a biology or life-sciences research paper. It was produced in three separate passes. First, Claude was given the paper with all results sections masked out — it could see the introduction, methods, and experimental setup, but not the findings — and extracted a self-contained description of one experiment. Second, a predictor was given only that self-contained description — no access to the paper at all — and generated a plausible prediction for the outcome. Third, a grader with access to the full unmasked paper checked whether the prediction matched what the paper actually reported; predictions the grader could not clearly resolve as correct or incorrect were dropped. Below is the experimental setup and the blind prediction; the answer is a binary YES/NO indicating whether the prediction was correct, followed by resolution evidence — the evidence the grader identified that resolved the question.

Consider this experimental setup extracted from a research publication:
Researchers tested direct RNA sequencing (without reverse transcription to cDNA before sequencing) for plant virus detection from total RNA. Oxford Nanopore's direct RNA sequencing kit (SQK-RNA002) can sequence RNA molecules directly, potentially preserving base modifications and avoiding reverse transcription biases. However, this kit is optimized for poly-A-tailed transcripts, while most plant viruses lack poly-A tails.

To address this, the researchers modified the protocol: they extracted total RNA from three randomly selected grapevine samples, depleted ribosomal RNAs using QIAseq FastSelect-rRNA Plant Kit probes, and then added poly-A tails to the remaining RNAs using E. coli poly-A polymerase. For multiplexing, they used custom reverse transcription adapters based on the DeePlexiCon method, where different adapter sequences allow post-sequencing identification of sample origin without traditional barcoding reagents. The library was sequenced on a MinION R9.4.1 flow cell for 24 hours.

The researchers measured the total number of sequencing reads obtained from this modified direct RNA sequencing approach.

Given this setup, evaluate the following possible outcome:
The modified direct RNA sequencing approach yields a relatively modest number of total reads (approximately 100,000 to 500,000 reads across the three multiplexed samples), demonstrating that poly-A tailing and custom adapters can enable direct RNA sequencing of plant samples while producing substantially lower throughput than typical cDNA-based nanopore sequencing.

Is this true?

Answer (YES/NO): NO